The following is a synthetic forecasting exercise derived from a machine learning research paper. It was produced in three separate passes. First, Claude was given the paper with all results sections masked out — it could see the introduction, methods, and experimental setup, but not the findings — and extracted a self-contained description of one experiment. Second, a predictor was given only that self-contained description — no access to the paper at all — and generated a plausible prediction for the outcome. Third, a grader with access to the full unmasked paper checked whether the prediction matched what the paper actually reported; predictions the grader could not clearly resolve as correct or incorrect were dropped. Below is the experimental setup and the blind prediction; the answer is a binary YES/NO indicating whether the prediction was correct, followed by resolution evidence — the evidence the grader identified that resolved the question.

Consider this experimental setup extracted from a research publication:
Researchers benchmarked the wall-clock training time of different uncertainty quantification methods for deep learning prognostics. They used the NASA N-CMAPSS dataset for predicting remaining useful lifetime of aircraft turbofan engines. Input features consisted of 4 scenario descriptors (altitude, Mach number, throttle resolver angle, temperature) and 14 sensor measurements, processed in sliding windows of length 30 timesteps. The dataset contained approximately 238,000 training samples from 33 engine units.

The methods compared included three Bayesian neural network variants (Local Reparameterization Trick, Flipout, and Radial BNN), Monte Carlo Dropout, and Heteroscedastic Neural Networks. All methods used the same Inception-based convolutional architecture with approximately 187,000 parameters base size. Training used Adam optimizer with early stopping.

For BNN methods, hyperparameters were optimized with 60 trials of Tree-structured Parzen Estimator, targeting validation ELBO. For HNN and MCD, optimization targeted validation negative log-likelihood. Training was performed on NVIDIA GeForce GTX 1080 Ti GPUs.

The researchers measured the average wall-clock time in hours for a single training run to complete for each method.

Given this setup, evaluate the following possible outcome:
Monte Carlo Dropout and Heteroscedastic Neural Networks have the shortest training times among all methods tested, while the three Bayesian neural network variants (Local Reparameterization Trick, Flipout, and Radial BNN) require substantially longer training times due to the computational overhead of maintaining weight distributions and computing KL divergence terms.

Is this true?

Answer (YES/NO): NO